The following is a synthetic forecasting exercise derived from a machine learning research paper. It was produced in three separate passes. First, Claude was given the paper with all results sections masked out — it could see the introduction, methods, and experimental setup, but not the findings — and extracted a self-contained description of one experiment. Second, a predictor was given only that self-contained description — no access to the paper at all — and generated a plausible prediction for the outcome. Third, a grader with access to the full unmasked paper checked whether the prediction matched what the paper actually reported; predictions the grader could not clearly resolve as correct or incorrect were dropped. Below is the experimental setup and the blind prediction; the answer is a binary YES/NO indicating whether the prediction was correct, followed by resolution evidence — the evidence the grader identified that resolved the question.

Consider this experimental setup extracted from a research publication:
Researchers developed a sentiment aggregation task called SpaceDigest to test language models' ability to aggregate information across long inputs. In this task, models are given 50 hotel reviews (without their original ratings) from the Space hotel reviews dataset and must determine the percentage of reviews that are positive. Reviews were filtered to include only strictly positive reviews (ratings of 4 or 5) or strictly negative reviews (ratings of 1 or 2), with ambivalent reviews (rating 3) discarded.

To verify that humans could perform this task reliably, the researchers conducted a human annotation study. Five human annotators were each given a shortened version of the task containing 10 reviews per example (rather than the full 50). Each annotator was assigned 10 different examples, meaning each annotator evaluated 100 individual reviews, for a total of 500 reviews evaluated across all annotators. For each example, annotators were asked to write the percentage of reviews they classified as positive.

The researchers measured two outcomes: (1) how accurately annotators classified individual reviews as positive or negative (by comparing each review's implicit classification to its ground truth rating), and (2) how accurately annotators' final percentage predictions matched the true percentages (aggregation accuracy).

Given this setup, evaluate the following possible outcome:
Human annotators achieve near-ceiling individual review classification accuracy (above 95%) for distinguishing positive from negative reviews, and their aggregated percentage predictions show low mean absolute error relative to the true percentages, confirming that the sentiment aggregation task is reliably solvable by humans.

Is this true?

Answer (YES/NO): YES